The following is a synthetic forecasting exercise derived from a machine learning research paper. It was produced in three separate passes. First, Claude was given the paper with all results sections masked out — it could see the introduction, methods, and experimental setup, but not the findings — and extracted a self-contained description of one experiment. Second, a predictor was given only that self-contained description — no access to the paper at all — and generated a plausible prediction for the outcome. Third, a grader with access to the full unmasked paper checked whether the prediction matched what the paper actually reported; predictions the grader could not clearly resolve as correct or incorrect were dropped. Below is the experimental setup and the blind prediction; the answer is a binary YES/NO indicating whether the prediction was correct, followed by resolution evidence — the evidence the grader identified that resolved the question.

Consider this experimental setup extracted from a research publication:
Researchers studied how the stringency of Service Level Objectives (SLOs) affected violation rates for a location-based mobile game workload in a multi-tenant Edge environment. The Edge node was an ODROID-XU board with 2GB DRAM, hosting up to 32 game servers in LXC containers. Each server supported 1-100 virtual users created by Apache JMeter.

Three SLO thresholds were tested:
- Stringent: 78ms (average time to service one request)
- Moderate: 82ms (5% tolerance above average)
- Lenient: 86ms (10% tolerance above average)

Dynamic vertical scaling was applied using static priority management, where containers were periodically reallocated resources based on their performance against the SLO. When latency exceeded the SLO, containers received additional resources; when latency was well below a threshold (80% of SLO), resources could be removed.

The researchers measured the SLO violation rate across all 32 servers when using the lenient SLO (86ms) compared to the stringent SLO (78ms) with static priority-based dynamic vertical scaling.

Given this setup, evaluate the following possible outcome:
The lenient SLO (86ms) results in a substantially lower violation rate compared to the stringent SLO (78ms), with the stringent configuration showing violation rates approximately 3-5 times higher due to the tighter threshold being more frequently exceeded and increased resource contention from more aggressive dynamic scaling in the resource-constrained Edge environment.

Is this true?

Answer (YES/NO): NO